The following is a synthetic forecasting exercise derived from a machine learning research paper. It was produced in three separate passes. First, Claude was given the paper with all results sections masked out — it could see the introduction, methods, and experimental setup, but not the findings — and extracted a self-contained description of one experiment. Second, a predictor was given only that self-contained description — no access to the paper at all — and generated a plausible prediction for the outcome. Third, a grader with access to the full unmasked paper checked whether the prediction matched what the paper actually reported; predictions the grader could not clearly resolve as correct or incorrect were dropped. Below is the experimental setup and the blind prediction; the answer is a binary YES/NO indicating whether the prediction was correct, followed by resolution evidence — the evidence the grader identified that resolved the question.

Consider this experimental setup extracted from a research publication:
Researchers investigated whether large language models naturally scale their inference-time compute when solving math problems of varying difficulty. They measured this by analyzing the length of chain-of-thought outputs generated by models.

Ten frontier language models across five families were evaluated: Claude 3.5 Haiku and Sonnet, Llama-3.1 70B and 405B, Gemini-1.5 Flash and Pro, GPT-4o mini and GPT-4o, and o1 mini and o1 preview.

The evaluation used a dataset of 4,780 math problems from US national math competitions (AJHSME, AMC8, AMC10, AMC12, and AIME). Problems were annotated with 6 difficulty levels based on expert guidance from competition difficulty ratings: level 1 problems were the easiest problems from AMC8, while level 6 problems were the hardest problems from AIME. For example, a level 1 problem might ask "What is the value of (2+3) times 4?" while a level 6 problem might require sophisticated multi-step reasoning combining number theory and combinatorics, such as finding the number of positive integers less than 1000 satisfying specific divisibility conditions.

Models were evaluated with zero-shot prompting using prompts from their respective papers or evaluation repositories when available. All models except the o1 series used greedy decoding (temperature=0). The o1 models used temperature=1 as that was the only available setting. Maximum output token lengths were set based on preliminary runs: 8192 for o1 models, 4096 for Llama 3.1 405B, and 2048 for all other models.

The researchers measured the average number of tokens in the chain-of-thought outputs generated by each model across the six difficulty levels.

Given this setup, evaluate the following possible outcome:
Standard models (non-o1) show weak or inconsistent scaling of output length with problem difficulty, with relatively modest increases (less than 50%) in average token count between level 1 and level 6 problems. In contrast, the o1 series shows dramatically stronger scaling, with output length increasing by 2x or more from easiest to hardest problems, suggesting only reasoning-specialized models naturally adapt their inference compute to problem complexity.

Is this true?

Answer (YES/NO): NO